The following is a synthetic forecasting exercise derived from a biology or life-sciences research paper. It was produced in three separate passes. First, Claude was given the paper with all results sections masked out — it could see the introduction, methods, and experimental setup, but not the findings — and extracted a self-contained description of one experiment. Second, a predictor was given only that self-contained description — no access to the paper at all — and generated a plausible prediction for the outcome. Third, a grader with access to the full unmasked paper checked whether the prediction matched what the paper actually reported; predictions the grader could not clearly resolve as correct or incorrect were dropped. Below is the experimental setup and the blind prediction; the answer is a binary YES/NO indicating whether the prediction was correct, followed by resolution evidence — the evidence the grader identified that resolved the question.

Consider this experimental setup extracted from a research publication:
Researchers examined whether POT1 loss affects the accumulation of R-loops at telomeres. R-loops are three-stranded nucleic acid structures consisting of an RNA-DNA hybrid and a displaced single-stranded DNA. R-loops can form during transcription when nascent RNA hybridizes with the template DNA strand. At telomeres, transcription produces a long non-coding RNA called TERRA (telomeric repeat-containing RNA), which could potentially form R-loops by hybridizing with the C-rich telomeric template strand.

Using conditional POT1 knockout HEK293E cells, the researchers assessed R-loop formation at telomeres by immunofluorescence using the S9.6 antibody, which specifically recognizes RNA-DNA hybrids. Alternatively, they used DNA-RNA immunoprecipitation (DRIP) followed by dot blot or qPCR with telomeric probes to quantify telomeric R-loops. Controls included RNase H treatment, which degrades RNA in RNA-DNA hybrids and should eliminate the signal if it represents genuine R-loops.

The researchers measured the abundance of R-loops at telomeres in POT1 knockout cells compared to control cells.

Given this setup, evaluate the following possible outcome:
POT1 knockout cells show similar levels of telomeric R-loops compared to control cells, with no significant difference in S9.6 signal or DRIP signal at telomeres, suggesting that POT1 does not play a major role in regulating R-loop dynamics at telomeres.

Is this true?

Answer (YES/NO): NO